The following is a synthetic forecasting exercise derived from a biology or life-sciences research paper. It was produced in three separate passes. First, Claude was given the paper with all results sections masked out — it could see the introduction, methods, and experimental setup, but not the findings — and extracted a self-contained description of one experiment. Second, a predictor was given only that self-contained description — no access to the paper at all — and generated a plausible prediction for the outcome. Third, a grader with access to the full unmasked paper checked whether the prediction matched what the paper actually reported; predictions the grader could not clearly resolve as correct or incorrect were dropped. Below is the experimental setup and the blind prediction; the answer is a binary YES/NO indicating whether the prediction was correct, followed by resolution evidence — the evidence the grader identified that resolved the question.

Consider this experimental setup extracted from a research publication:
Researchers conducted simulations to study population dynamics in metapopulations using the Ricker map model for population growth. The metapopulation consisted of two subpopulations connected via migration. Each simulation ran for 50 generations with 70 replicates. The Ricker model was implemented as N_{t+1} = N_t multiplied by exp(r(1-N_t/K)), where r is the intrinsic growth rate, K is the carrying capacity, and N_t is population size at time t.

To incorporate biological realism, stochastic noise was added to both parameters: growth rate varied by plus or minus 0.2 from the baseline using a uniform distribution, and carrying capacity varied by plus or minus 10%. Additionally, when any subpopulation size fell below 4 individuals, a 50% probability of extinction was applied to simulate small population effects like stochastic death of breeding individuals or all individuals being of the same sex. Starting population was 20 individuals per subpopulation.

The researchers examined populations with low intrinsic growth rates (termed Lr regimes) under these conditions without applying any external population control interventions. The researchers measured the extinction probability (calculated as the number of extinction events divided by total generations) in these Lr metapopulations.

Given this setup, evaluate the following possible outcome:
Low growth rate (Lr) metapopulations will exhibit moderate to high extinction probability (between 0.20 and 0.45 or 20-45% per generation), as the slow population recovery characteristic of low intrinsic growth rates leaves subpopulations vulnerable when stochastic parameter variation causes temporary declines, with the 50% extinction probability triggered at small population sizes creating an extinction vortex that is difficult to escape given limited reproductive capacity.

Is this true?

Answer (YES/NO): NO